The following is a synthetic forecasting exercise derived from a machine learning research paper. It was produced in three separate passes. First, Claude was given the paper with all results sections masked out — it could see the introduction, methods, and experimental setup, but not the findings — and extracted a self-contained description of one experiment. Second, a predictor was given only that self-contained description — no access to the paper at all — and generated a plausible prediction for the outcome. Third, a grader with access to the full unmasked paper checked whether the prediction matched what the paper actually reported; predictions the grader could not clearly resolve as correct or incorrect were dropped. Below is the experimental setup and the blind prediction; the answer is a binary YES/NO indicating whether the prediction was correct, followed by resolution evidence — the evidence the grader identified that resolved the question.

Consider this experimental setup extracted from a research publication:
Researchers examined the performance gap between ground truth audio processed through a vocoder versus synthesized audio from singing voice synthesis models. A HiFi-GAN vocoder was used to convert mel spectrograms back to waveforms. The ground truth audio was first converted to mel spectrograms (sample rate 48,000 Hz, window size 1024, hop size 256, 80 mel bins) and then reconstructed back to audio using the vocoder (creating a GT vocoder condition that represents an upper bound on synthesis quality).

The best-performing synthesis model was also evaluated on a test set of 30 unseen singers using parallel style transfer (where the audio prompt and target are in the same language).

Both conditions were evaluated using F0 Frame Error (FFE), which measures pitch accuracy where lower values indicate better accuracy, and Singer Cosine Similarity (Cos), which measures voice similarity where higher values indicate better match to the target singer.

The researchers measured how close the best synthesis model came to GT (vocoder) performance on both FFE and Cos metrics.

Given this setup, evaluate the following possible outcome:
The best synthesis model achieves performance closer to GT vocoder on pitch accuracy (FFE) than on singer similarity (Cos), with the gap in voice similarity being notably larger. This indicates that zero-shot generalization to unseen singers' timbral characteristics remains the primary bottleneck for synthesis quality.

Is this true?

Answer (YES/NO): NO